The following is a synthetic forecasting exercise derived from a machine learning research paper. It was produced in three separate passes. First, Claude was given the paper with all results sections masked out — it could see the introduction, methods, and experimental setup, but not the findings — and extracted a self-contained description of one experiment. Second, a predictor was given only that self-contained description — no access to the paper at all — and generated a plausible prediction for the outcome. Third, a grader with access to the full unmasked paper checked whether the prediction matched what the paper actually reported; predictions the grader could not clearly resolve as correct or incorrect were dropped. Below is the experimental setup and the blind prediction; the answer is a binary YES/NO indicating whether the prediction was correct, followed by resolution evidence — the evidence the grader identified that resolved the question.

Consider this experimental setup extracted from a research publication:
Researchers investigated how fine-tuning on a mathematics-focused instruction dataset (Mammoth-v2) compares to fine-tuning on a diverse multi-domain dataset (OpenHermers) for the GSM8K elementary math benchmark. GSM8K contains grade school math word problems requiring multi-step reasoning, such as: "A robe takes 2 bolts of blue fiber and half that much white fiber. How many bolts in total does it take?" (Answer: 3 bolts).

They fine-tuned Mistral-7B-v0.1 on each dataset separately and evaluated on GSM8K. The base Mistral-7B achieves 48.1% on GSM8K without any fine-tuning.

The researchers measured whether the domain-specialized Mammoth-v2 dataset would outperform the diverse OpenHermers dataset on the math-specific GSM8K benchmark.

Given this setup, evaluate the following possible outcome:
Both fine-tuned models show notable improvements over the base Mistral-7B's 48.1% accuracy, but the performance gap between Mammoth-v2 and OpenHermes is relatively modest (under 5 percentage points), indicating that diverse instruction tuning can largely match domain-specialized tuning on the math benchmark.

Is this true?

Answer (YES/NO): NO